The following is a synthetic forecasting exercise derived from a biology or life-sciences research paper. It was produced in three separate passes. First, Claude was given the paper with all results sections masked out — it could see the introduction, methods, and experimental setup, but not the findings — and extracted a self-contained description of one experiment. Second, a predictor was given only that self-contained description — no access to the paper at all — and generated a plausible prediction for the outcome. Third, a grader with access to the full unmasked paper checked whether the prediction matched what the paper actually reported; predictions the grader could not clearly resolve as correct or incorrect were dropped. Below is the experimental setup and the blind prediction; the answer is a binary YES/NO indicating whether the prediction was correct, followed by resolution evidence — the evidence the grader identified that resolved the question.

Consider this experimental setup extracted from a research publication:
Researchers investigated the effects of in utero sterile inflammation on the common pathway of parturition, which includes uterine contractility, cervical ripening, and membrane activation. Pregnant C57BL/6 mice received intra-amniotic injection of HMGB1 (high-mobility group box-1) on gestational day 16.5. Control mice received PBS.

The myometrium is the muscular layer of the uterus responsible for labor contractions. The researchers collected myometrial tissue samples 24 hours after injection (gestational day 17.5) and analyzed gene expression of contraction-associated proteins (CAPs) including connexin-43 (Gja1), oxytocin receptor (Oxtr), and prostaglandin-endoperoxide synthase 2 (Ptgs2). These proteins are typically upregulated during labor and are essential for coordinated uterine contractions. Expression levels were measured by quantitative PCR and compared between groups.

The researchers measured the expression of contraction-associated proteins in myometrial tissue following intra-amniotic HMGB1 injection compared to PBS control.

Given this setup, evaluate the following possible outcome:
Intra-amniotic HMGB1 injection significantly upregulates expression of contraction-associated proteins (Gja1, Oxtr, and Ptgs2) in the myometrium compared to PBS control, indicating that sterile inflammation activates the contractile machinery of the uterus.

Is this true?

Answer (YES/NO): NO